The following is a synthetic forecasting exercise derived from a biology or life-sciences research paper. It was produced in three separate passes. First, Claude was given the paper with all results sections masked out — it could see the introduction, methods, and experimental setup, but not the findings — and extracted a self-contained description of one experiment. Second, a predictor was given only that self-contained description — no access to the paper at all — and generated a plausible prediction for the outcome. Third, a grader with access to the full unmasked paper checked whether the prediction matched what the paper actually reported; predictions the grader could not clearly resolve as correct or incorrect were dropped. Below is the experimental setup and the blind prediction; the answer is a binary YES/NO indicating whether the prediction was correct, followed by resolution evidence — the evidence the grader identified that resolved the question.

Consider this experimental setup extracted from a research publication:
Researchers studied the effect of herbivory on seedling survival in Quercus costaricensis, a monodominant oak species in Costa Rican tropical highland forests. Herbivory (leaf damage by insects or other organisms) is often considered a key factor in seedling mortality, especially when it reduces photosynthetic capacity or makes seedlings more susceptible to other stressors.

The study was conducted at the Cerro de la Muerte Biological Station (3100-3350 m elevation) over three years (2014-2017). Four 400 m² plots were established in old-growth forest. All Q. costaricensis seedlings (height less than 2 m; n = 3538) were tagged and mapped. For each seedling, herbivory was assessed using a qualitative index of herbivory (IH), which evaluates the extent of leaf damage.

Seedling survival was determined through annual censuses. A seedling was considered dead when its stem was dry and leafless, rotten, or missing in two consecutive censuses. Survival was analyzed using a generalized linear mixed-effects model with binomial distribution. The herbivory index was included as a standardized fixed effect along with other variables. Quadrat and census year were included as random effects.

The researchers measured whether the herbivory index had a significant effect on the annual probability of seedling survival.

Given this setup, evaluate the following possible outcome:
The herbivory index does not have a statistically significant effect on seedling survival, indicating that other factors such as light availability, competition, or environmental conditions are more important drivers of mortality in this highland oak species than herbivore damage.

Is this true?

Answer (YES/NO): NO